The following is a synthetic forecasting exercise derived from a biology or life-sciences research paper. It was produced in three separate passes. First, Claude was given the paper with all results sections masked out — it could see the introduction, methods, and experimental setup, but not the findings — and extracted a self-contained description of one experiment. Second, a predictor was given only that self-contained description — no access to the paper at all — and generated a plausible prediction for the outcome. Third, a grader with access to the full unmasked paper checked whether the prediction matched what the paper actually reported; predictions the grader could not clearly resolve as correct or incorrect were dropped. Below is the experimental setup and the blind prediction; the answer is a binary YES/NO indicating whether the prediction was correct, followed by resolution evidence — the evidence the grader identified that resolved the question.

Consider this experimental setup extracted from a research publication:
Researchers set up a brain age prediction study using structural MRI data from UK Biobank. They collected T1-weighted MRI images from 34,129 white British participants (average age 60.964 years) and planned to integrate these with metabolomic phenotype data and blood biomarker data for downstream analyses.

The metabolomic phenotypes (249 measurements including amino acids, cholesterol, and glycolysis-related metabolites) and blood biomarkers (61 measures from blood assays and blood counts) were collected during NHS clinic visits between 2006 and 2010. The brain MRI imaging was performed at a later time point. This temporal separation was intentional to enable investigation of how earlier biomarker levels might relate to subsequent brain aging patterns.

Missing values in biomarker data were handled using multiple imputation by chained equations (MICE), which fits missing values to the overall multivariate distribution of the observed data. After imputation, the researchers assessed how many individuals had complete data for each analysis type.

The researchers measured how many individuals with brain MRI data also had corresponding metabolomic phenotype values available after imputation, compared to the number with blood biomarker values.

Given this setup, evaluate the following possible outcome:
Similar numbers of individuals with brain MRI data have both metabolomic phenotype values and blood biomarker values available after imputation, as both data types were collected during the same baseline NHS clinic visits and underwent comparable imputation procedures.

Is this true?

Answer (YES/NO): NO